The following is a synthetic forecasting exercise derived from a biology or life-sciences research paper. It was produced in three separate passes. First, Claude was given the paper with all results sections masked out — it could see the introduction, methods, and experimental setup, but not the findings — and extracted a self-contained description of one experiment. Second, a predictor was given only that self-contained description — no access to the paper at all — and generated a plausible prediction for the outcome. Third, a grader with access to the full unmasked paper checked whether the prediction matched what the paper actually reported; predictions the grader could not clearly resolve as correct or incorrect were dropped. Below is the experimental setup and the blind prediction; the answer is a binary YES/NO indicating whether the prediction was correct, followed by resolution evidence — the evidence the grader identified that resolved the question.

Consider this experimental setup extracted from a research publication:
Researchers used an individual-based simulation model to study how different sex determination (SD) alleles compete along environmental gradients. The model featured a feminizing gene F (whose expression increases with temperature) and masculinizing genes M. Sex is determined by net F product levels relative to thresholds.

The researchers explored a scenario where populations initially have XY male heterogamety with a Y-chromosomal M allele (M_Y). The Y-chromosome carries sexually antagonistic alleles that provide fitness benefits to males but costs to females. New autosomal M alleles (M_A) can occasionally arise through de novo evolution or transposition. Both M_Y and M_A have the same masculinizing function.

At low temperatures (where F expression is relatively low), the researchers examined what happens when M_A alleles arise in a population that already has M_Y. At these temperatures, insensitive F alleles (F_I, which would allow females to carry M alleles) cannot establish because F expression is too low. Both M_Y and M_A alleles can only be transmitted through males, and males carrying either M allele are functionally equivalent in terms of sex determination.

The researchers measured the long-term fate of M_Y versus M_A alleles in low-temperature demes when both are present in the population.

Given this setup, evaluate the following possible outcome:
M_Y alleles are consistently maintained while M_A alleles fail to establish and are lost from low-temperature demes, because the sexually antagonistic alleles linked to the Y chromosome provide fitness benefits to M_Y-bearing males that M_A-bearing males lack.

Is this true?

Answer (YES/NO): YES